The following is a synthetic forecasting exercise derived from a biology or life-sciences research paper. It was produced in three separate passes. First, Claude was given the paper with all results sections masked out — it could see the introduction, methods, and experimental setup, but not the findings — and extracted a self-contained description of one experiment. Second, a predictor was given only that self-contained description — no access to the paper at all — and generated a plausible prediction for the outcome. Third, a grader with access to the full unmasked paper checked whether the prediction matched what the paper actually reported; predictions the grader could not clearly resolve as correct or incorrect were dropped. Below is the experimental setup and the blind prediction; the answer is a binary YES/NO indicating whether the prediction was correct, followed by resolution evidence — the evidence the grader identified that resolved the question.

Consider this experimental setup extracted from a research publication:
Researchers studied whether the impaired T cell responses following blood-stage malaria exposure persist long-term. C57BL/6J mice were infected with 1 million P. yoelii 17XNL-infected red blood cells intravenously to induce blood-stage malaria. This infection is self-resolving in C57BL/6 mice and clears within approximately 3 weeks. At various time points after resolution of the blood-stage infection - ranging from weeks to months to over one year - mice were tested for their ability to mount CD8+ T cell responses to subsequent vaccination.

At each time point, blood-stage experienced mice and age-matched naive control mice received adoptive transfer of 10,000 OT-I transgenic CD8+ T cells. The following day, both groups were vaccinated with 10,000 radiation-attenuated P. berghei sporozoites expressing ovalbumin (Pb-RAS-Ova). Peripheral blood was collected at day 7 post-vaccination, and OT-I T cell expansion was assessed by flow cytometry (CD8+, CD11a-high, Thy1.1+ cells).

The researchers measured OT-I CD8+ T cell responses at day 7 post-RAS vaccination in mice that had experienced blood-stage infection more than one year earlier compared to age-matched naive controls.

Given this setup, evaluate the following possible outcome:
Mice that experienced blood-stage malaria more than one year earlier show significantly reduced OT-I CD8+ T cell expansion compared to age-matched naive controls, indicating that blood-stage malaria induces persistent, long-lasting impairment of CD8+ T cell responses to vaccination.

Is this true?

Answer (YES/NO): YES